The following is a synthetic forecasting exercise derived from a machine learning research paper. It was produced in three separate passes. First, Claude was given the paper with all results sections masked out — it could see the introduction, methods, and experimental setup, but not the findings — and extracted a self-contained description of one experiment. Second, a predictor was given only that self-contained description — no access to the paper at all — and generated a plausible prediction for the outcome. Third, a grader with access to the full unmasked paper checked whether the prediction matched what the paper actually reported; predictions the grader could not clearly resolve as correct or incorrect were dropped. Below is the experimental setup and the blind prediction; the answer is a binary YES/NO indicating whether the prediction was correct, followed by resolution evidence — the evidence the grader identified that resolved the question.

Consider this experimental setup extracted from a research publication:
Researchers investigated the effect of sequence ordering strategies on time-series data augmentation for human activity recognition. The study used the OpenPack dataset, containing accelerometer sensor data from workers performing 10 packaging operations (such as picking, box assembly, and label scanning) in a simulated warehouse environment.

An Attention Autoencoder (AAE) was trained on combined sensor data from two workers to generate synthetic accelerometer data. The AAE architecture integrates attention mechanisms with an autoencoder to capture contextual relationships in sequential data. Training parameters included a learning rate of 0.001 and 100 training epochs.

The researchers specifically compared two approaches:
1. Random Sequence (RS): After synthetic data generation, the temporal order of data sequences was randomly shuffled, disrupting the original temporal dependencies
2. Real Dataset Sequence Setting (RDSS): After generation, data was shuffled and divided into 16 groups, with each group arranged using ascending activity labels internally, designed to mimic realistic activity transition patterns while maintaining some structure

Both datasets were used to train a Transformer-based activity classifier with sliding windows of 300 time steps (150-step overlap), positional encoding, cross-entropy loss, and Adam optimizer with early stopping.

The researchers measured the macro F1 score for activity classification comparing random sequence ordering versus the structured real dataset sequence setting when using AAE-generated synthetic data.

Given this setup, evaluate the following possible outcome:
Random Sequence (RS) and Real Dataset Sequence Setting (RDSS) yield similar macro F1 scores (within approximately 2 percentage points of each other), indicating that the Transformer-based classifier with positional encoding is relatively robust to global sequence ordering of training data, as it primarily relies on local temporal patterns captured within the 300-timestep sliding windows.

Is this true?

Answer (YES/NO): NO